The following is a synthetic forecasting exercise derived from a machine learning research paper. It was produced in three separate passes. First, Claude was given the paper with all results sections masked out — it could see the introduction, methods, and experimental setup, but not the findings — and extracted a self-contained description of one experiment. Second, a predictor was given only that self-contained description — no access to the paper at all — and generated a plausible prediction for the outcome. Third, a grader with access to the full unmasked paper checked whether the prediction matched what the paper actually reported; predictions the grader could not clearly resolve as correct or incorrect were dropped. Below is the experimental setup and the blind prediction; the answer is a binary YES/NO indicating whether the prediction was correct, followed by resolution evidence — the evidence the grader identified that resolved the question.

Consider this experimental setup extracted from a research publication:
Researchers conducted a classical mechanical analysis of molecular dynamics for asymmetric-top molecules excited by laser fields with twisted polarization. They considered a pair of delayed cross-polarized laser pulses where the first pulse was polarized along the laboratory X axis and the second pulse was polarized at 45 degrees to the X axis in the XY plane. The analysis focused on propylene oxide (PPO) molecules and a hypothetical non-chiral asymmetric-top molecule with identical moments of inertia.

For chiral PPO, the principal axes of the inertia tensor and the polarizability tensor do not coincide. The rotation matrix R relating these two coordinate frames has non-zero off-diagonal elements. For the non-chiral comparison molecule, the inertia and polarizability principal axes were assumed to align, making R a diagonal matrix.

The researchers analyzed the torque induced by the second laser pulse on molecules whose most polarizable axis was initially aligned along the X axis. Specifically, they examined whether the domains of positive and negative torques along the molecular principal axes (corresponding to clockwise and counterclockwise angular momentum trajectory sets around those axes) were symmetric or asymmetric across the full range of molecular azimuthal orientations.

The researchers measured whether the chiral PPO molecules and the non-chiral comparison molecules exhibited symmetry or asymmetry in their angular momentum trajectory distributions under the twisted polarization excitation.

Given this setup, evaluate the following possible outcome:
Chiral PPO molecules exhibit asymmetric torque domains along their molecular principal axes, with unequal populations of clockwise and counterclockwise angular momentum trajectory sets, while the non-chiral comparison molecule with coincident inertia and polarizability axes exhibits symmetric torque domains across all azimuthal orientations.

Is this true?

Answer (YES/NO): YES